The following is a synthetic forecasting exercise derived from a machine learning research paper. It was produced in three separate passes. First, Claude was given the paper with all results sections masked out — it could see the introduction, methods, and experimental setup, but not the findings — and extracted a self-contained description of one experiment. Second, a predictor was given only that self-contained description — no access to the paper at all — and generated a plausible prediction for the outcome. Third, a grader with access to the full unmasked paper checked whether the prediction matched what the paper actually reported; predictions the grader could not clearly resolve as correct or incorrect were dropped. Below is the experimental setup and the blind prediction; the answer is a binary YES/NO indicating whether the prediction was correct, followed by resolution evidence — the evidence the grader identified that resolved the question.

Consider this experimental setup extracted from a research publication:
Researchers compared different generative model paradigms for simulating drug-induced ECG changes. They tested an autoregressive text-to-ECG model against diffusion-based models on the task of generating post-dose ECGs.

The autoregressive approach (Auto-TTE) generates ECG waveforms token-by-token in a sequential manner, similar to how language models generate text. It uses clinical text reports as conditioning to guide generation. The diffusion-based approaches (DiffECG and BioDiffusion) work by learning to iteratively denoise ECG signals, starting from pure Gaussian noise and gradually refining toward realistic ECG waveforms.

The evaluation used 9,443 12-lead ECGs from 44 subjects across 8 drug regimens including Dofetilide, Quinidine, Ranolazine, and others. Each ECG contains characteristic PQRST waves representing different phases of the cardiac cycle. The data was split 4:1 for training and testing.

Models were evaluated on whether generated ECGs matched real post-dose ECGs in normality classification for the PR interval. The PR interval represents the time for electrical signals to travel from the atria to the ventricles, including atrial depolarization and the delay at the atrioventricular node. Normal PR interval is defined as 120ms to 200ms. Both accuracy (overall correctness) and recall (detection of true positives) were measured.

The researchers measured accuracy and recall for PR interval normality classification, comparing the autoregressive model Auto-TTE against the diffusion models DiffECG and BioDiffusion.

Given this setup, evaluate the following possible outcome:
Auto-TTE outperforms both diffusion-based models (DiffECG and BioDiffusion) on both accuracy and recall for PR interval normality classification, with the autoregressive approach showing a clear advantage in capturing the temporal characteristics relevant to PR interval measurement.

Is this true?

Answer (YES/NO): NO